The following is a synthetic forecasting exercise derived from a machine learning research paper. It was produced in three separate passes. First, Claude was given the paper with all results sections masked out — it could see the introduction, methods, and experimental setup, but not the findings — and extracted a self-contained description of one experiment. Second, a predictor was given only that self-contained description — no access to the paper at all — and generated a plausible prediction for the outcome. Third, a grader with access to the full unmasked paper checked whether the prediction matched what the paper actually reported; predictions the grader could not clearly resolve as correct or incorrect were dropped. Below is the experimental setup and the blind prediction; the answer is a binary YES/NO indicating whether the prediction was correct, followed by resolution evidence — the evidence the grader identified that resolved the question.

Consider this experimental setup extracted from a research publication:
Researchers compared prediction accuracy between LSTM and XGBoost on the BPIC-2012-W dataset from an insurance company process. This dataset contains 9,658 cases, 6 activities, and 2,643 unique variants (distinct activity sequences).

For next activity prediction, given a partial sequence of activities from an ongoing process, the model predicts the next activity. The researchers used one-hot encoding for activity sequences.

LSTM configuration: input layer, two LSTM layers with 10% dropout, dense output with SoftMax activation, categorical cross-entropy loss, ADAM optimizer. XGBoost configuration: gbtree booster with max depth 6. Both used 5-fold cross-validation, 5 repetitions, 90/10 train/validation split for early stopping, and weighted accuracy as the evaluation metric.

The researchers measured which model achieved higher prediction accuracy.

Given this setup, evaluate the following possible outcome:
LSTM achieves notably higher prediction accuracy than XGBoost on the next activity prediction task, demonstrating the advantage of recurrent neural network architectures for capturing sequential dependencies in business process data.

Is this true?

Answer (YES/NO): NO